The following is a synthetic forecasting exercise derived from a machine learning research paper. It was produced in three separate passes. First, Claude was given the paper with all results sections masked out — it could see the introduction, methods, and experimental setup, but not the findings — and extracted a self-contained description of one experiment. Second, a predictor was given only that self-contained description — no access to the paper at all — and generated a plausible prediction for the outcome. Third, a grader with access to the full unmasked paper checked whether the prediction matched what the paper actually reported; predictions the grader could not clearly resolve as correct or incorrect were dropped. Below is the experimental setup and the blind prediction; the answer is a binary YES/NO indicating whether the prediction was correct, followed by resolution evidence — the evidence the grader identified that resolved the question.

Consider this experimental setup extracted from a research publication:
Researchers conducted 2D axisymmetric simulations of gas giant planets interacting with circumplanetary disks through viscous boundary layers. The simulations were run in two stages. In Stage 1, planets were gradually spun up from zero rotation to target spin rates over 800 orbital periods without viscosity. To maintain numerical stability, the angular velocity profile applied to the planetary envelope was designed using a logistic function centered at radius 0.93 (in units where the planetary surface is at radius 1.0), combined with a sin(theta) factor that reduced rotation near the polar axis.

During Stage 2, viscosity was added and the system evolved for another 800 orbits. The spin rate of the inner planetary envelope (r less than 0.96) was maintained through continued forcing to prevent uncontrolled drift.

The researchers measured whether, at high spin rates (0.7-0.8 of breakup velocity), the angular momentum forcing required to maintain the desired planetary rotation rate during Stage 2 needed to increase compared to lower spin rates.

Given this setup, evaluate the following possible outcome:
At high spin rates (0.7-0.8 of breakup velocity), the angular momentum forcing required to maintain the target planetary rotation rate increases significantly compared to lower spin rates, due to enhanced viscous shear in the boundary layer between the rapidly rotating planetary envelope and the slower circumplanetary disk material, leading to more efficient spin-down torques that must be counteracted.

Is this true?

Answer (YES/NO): YES